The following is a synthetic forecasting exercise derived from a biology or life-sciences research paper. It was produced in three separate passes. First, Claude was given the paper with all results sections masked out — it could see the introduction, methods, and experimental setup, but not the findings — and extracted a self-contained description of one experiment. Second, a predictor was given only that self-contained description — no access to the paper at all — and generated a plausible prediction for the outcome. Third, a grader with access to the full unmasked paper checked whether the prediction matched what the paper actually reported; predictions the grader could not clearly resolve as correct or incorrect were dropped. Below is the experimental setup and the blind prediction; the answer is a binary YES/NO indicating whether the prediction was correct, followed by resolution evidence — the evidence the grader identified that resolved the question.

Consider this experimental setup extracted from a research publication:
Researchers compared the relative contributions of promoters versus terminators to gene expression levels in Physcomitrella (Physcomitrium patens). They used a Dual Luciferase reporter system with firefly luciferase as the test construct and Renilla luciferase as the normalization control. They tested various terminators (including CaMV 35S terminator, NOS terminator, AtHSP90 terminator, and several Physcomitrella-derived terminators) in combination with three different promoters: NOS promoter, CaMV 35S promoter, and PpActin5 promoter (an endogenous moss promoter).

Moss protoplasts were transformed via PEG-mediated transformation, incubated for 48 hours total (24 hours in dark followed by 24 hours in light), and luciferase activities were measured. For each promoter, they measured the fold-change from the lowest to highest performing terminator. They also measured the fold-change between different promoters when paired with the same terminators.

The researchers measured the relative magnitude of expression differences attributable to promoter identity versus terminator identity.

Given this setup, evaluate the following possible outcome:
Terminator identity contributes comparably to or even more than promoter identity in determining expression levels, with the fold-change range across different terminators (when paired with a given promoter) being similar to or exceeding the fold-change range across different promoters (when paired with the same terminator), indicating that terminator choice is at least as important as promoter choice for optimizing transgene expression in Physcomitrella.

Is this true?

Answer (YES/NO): NO